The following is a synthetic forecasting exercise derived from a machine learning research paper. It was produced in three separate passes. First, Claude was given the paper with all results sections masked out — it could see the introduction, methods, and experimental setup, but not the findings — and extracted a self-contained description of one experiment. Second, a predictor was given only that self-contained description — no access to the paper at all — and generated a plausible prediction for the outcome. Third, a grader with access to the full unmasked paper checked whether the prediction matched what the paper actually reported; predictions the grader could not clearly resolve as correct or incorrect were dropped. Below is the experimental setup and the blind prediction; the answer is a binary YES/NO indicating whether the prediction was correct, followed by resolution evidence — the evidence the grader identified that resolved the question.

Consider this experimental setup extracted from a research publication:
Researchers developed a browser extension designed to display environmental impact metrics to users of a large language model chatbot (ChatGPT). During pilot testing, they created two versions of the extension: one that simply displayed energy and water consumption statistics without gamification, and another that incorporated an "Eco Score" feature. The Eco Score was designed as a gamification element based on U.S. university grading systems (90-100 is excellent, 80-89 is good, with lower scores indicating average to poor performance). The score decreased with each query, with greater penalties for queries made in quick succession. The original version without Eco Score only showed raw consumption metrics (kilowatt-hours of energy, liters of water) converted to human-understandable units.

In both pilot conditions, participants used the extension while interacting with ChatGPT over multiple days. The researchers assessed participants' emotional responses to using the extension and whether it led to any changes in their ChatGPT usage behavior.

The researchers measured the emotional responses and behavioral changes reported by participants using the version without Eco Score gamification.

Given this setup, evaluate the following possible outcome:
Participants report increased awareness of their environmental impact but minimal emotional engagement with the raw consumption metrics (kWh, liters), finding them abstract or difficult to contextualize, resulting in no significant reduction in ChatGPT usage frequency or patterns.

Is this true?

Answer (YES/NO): NO